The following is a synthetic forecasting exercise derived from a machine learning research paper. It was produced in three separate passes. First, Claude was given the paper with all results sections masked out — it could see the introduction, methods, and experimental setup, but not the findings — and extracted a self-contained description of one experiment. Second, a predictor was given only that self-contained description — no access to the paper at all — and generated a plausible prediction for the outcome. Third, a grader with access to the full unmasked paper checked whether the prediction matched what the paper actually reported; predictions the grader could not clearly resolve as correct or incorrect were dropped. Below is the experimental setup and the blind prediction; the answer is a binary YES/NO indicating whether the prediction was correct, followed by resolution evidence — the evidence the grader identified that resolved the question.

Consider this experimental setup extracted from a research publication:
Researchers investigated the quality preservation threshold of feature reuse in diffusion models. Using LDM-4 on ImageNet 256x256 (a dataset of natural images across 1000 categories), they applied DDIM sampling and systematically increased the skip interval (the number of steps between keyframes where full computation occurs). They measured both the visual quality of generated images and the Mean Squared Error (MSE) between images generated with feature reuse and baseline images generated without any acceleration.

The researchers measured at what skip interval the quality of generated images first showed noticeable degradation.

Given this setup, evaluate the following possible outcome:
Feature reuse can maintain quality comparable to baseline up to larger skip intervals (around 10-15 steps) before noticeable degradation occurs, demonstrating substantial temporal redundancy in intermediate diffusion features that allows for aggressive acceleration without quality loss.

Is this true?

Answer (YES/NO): NO